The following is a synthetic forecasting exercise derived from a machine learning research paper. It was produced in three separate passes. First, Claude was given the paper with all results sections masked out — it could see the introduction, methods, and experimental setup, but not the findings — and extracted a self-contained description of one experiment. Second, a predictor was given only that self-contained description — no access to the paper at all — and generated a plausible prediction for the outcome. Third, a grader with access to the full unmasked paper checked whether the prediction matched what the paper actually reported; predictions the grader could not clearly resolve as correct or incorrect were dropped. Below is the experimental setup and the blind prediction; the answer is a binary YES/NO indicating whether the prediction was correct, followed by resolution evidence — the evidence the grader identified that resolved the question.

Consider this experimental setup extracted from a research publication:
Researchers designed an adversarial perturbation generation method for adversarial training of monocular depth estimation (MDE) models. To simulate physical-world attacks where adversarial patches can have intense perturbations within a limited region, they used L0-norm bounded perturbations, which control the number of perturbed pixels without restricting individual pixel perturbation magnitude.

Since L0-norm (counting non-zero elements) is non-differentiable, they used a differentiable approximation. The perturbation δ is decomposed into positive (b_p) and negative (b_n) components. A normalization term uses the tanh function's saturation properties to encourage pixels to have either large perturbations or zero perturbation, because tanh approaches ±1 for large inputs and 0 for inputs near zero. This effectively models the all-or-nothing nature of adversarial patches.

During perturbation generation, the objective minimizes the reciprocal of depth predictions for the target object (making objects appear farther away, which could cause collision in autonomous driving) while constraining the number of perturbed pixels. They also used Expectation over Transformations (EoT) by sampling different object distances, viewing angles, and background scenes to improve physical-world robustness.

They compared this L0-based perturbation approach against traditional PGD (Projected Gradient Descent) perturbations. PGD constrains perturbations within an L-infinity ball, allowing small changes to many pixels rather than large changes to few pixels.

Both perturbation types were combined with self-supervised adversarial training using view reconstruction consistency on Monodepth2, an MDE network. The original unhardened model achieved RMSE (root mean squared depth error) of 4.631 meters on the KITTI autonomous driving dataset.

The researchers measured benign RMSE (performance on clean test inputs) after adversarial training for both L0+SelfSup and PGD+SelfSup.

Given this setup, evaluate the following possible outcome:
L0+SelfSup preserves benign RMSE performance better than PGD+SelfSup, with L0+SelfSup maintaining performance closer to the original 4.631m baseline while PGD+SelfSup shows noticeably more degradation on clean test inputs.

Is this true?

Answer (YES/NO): NO